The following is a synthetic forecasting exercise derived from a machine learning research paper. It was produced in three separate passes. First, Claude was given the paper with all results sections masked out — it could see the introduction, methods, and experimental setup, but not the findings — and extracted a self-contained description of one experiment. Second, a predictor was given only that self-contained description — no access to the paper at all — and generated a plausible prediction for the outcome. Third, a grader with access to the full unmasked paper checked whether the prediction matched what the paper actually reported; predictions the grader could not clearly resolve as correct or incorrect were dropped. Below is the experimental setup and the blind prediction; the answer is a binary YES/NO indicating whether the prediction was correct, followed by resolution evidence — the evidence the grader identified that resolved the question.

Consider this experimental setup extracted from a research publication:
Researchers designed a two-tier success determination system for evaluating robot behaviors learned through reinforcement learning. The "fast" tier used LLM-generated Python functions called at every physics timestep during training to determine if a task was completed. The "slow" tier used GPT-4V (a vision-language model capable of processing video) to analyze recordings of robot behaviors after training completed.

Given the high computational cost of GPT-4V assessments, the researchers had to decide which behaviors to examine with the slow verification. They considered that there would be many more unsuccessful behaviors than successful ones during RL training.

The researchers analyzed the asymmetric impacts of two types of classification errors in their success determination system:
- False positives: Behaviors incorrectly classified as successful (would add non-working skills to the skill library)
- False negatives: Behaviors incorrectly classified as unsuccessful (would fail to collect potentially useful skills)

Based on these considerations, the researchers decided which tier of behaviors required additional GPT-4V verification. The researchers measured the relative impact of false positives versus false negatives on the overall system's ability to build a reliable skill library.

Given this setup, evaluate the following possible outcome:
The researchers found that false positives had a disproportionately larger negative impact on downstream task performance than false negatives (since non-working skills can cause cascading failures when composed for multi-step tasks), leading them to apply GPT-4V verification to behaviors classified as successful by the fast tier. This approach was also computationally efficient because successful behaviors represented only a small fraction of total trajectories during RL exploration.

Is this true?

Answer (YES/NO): YES